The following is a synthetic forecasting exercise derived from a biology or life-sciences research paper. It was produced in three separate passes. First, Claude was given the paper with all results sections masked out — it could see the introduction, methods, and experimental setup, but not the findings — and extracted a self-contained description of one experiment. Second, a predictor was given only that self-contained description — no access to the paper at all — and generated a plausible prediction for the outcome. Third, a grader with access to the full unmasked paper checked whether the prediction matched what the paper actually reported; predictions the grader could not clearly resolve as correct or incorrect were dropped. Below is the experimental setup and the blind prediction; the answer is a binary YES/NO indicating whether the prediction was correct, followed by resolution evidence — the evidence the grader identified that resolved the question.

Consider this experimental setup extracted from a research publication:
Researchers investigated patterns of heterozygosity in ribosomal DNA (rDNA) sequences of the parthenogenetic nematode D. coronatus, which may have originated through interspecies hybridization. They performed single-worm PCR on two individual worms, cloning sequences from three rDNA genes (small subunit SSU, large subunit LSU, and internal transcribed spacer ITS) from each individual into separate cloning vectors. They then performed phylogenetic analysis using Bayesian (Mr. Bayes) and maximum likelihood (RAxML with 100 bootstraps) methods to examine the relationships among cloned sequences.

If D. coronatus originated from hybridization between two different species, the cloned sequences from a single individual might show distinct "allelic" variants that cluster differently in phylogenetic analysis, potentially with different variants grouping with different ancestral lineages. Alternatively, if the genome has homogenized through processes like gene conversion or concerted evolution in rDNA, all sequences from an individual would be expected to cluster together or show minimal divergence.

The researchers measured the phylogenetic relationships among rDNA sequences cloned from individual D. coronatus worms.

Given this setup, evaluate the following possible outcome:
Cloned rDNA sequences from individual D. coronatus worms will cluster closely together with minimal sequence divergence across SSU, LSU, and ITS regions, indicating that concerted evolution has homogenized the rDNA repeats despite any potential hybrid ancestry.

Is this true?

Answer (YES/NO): NO